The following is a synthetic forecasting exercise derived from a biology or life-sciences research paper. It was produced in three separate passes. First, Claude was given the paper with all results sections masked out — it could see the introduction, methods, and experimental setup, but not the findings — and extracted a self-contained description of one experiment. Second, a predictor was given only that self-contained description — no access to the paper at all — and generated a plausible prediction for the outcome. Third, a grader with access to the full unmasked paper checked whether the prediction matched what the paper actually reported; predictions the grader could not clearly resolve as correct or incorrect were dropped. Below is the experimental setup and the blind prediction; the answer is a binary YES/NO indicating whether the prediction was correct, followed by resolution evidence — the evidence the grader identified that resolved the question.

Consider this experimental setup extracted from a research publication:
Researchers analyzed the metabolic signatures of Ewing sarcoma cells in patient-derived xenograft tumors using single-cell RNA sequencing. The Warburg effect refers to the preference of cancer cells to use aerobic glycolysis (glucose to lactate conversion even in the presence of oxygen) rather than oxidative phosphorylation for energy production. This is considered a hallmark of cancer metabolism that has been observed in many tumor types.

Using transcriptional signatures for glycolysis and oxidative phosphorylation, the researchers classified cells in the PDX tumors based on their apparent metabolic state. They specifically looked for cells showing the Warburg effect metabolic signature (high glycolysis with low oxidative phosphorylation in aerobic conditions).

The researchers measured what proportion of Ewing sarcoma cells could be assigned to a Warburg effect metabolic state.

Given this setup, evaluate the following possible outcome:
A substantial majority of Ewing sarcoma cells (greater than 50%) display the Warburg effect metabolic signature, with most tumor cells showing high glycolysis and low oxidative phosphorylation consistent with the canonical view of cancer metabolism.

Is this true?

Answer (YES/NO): NO